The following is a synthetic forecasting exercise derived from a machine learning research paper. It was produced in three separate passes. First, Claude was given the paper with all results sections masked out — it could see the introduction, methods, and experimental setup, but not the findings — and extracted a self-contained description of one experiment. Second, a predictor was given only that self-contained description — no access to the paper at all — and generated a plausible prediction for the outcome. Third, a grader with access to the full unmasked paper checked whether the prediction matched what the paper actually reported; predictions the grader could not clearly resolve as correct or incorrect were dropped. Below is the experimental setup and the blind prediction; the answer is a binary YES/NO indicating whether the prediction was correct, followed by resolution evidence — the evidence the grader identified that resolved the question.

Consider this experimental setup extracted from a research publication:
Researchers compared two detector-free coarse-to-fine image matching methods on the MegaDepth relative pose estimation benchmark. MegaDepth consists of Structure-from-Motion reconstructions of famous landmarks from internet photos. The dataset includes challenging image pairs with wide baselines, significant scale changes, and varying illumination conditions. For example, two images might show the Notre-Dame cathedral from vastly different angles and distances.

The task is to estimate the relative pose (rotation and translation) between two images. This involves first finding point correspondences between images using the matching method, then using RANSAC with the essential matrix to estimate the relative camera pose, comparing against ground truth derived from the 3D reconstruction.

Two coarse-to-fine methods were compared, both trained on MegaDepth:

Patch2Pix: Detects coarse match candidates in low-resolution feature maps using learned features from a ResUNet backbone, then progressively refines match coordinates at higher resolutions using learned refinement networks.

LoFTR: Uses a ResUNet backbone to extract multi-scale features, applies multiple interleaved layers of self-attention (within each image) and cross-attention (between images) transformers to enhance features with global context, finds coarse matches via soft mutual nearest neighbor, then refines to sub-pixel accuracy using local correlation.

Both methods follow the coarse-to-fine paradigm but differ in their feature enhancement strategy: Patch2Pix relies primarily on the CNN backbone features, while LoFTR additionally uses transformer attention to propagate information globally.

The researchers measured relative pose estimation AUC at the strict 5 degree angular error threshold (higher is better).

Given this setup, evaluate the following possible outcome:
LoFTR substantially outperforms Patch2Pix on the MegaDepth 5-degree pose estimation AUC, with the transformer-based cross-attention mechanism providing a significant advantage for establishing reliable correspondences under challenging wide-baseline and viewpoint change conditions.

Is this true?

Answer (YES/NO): YES